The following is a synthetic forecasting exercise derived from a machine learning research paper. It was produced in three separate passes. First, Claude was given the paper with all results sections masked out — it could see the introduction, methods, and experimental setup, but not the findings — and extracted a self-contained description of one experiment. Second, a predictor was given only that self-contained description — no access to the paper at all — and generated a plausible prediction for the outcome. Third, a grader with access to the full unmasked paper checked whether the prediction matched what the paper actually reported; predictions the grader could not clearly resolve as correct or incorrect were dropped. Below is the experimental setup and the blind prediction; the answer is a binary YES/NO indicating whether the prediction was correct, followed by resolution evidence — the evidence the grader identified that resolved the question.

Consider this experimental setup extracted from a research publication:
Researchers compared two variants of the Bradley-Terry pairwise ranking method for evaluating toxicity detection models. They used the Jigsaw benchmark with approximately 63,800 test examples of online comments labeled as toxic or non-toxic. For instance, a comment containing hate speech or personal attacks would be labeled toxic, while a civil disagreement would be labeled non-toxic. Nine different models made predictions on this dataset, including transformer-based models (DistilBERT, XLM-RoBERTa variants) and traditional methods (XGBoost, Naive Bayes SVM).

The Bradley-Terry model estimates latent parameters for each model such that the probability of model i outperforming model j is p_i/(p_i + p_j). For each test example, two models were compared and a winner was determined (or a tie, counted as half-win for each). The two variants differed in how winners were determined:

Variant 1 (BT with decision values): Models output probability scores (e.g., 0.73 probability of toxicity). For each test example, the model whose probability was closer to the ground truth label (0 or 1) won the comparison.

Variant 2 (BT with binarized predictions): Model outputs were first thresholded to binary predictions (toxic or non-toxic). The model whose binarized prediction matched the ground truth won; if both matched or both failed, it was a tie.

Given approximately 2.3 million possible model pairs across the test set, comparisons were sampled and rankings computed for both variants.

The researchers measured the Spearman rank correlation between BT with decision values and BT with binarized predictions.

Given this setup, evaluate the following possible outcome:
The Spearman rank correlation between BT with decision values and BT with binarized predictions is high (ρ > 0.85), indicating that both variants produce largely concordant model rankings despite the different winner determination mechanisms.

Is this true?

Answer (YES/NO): NO